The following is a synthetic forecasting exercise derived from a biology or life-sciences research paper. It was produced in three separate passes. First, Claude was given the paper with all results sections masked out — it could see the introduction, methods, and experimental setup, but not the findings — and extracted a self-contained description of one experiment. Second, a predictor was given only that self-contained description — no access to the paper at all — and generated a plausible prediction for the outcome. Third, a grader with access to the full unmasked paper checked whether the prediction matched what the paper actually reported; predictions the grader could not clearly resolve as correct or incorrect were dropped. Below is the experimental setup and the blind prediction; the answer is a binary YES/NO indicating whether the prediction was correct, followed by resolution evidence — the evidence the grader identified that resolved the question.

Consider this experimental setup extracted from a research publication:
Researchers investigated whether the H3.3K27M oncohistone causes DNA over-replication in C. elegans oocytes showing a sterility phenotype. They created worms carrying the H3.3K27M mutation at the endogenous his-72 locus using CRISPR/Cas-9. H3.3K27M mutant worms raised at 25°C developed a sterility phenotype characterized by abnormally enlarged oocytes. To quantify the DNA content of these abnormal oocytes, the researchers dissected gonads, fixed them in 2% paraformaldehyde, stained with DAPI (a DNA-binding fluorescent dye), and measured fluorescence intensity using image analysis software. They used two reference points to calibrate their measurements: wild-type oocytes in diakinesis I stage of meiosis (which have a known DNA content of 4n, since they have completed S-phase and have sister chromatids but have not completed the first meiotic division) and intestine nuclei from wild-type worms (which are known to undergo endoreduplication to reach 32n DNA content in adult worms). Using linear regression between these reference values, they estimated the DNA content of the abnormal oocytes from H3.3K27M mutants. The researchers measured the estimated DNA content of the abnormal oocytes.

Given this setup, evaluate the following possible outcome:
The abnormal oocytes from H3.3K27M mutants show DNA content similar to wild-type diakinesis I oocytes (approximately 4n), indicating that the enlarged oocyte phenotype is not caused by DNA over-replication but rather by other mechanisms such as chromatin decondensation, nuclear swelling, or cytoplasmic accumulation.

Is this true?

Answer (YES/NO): NO